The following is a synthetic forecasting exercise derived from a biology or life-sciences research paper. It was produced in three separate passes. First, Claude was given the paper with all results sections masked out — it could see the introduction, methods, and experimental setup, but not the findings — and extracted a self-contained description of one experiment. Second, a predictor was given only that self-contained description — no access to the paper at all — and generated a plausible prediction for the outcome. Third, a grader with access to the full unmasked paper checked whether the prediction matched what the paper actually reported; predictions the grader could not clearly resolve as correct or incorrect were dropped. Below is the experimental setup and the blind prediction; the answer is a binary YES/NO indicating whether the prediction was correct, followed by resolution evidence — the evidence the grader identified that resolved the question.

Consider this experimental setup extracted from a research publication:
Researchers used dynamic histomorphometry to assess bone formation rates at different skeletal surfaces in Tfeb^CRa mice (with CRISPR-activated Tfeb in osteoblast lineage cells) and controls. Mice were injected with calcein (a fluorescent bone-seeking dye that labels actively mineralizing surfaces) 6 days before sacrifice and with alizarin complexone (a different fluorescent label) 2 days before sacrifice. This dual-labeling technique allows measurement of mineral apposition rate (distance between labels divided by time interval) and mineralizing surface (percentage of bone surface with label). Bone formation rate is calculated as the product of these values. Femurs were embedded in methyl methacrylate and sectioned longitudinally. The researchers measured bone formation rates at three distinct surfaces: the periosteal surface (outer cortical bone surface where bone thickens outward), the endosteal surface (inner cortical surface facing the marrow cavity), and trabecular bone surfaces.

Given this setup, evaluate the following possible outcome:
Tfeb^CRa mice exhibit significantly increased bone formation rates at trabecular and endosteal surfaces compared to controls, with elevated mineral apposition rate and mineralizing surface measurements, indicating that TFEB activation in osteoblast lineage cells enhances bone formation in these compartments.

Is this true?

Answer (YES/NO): NO